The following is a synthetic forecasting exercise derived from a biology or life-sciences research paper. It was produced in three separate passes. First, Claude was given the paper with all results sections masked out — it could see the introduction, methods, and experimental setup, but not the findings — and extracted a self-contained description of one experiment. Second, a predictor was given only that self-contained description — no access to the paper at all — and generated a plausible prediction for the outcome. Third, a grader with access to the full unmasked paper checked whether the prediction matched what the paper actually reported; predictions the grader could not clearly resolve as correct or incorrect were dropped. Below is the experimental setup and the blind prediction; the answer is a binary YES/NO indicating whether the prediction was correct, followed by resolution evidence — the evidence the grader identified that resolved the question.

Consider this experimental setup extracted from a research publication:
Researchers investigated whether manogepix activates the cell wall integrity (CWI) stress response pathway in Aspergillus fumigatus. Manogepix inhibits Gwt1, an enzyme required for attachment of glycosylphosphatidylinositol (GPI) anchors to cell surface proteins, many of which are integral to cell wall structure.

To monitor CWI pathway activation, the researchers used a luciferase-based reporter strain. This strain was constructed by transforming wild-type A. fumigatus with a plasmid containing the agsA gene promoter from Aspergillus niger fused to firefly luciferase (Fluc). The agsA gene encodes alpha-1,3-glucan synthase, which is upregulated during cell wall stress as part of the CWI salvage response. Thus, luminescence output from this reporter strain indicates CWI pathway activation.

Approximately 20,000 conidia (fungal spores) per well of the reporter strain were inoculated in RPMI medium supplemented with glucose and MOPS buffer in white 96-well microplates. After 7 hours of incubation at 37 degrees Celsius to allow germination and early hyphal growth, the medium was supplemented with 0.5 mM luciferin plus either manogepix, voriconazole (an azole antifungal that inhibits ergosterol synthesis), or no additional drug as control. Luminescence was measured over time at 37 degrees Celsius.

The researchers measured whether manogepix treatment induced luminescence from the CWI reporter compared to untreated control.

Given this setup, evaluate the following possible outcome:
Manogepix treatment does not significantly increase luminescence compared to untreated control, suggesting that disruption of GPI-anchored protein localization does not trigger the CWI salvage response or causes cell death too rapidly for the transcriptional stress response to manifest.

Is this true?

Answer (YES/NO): NO